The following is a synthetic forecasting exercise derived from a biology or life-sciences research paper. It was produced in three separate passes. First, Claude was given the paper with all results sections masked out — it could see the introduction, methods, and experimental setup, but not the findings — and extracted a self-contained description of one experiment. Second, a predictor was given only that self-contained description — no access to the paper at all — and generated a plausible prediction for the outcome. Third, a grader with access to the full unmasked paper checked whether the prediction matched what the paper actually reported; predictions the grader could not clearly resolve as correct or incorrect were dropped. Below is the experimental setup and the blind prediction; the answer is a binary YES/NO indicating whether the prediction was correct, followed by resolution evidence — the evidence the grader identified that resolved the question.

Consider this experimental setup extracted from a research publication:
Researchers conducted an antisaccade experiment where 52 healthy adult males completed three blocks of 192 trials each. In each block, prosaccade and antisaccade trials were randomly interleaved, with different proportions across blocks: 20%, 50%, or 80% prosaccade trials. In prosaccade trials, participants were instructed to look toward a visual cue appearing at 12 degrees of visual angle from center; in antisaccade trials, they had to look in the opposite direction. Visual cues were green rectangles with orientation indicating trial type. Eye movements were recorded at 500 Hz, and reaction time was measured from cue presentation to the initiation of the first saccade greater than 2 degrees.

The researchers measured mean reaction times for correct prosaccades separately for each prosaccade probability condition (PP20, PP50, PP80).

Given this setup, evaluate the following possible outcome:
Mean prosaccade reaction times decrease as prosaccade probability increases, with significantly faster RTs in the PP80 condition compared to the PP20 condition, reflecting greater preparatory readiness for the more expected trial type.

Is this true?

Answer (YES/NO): YES